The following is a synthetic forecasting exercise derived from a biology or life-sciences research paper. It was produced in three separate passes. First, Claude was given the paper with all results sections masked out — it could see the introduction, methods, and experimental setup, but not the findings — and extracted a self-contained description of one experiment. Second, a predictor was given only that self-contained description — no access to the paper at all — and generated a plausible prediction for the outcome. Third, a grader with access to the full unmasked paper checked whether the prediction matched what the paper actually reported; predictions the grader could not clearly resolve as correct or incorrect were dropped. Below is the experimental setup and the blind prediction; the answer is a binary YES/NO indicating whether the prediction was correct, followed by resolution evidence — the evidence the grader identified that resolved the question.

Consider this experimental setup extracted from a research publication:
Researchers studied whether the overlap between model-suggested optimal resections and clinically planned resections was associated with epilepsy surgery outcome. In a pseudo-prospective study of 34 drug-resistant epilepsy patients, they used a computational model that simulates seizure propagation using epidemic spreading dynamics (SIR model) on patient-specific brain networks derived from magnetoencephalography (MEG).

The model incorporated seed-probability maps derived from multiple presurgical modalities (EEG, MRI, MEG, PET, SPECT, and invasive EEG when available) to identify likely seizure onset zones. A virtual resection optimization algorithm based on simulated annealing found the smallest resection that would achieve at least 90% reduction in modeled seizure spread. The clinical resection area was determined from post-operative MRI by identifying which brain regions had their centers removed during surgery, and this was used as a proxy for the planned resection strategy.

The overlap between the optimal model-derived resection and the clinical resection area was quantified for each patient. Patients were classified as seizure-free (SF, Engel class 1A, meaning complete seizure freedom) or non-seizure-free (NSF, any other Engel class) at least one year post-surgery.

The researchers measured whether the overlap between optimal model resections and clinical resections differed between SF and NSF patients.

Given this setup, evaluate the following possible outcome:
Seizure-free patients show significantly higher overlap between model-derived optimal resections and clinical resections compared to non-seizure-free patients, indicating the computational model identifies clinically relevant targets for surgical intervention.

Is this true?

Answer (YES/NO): YES